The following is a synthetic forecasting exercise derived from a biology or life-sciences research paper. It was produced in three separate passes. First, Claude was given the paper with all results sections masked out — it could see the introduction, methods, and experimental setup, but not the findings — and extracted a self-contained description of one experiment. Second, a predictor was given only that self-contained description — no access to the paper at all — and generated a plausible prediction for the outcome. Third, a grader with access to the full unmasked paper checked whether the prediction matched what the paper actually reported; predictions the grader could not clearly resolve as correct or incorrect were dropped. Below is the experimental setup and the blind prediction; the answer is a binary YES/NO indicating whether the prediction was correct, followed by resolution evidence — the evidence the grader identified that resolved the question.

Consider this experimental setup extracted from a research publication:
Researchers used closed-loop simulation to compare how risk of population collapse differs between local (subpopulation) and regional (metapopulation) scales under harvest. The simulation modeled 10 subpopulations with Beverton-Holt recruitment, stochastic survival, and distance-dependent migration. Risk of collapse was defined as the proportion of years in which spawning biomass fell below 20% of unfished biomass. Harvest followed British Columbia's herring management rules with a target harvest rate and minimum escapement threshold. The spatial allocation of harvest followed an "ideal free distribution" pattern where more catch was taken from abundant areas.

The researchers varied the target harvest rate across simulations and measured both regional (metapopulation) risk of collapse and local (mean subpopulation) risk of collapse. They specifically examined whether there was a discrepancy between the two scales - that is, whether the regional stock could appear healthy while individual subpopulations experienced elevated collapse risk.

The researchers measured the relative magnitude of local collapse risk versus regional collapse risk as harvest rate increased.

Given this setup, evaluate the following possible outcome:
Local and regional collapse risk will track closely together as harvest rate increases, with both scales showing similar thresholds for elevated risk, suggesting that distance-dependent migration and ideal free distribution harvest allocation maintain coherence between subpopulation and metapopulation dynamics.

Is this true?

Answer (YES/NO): NO